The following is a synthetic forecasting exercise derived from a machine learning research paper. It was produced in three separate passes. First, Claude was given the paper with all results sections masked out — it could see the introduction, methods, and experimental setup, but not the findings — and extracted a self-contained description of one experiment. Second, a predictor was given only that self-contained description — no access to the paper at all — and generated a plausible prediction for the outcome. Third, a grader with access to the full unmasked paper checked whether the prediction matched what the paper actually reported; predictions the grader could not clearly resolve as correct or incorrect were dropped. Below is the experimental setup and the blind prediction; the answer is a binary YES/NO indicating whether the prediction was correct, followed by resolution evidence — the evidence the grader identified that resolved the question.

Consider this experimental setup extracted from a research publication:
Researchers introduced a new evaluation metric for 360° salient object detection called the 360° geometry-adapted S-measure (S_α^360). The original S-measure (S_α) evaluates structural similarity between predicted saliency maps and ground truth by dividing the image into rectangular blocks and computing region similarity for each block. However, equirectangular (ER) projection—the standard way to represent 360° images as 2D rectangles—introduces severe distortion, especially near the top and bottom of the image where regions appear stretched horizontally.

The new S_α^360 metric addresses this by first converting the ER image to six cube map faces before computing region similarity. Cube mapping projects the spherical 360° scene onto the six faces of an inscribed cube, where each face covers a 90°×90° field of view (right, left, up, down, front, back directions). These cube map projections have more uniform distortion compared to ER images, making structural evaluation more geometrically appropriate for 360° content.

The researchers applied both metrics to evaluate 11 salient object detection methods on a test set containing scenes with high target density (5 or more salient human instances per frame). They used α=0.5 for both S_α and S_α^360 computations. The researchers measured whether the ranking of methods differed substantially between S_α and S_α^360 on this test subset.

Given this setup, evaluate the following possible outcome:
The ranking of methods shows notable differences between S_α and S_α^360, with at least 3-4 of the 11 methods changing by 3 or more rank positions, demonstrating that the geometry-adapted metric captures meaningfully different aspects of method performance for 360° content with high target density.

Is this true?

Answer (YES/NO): YES